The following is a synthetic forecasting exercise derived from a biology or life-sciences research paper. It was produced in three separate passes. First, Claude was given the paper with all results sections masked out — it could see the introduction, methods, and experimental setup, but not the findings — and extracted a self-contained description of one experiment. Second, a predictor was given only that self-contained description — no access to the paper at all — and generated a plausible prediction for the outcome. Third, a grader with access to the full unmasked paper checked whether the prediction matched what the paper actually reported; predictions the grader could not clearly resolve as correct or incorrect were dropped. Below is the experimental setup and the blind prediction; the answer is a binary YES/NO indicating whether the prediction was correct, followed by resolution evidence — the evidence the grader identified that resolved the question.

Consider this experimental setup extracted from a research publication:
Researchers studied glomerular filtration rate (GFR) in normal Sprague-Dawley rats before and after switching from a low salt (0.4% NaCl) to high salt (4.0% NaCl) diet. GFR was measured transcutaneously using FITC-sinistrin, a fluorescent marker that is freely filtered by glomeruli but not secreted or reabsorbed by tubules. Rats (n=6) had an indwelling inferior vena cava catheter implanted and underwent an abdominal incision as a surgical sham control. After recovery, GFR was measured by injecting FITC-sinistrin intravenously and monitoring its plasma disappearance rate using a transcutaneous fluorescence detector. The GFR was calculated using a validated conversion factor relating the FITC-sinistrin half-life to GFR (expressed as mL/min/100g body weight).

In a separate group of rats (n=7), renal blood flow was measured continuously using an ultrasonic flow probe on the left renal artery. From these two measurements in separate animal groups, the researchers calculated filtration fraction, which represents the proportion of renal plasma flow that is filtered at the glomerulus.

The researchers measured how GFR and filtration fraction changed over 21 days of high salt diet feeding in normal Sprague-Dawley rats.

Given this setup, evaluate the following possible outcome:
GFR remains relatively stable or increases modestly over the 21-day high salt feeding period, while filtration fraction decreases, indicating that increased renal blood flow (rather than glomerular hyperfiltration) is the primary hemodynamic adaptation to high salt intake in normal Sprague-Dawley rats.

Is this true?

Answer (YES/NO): NO